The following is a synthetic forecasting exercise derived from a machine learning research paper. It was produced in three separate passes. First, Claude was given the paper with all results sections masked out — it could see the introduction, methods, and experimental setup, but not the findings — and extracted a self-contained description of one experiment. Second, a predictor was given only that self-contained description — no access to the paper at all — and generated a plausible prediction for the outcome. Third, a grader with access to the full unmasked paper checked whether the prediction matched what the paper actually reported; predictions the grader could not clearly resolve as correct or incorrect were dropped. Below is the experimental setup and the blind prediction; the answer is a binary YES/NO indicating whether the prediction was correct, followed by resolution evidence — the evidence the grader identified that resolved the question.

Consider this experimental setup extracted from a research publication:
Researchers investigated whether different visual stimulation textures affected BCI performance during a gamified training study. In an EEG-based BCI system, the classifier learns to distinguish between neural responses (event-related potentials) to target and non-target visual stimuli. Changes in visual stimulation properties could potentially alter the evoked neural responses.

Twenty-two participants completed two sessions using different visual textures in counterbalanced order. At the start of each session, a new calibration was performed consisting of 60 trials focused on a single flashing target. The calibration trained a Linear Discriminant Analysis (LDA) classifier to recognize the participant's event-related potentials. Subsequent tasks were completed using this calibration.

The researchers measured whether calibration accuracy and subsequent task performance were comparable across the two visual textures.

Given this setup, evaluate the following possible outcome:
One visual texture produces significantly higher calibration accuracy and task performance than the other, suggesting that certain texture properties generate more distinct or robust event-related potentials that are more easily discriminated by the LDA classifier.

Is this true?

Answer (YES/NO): NO